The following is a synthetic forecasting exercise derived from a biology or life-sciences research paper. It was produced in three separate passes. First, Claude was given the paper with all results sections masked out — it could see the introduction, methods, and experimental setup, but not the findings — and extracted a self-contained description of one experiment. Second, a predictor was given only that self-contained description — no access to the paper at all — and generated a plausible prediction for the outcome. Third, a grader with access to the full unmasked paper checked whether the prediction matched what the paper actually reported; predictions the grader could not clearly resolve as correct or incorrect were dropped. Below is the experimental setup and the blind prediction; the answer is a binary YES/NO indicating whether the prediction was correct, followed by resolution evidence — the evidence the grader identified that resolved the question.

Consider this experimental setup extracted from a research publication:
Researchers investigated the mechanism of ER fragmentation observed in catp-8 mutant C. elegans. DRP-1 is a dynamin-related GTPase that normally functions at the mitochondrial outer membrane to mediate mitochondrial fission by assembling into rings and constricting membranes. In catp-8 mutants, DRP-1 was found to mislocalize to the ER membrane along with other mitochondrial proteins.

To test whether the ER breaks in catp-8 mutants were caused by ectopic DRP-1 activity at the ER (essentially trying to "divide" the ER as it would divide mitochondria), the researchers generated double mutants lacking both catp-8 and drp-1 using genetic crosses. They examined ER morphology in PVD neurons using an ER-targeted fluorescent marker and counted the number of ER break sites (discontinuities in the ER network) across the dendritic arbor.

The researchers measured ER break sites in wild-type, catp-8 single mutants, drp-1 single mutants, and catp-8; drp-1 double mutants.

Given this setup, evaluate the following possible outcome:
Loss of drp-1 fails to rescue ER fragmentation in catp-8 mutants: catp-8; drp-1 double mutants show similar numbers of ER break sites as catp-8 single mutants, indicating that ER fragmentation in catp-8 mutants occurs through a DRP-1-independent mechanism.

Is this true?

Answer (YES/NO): NO